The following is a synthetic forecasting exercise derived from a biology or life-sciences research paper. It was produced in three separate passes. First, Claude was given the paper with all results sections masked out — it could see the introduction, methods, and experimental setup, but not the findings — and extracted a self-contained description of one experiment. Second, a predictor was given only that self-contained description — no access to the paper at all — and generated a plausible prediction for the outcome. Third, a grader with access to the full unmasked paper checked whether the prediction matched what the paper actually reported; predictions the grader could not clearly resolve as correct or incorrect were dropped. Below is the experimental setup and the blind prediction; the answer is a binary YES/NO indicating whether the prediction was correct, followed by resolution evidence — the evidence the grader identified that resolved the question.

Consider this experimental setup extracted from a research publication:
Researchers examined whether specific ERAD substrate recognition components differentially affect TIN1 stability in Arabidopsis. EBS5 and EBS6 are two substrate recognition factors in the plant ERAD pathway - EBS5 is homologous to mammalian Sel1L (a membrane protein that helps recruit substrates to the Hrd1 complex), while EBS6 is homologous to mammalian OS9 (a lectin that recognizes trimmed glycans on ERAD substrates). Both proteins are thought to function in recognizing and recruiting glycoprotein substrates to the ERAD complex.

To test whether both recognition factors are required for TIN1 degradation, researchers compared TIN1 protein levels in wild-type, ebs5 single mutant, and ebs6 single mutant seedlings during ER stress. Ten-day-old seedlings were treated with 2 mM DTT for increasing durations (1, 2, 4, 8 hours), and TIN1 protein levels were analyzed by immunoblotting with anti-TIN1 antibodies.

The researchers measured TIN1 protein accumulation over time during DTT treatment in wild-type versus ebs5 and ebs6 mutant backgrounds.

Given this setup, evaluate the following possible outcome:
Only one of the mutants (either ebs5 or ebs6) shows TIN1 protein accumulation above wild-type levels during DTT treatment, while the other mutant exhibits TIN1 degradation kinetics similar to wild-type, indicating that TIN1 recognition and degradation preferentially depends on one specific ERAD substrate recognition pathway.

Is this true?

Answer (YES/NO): NO